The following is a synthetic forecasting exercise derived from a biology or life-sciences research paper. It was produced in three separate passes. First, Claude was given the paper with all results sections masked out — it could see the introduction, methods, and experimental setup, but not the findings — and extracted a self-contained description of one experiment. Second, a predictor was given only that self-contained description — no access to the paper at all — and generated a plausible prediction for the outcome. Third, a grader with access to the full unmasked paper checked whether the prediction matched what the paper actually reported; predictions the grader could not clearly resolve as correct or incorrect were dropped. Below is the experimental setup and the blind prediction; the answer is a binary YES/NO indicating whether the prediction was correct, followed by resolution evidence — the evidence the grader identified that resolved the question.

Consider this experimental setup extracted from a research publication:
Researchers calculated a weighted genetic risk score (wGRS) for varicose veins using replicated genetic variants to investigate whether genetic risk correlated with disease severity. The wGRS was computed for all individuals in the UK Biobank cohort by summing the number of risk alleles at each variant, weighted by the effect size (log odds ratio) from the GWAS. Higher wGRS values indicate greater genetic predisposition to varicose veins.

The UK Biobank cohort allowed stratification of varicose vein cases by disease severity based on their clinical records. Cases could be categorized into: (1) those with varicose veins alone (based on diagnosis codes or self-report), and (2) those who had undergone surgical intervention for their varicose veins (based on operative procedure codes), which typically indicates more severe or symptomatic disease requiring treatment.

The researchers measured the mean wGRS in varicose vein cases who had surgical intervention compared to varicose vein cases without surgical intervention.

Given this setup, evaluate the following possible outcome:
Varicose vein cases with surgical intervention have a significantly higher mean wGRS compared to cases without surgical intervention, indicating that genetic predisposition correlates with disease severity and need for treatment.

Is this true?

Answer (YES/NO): YES